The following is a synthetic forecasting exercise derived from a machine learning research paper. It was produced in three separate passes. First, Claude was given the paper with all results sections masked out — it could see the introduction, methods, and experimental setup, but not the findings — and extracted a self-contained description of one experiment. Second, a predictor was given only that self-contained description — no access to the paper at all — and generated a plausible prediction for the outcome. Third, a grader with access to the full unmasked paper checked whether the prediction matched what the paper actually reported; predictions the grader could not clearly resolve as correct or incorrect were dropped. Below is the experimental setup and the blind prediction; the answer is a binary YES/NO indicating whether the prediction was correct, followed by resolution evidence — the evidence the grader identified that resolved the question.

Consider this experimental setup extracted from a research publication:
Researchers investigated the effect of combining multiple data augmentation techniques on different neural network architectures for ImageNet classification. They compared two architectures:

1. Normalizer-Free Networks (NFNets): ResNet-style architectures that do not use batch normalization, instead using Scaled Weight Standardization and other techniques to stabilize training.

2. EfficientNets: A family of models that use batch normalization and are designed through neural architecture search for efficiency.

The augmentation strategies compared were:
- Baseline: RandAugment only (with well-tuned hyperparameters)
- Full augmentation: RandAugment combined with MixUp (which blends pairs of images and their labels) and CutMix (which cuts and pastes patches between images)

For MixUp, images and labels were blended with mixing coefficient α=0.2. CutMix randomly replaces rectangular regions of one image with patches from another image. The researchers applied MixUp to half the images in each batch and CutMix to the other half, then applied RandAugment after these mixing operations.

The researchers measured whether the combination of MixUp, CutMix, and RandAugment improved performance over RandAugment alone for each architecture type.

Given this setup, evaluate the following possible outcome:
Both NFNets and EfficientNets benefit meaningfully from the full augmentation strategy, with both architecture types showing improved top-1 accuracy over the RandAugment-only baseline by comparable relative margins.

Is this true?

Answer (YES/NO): NO